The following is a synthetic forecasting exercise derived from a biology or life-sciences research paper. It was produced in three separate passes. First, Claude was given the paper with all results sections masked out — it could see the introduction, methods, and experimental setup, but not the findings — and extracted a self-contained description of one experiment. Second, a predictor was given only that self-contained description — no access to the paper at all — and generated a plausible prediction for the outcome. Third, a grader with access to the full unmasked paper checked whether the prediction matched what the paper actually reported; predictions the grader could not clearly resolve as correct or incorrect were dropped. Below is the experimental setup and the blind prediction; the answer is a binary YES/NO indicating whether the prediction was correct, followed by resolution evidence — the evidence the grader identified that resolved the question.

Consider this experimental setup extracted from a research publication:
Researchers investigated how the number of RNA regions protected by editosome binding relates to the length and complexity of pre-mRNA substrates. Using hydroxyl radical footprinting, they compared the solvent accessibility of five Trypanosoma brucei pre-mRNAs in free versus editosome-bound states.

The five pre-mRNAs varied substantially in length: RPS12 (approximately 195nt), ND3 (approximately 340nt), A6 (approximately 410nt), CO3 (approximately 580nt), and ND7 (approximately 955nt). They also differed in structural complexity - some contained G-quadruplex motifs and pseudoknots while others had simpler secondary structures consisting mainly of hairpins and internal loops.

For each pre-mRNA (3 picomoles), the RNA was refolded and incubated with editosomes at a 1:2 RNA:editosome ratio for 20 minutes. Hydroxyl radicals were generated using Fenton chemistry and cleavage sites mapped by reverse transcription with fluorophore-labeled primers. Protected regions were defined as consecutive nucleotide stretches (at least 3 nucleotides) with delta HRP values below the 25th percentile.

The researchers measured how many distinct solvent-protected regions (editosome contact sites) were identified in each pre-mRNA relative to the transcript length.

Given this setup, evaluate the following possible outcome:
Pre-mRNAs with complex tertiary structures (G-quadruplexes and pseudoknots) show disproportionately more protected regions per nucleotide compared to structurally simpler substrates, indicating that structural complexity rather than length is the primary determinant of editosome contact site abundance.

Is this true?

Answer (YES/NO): NO